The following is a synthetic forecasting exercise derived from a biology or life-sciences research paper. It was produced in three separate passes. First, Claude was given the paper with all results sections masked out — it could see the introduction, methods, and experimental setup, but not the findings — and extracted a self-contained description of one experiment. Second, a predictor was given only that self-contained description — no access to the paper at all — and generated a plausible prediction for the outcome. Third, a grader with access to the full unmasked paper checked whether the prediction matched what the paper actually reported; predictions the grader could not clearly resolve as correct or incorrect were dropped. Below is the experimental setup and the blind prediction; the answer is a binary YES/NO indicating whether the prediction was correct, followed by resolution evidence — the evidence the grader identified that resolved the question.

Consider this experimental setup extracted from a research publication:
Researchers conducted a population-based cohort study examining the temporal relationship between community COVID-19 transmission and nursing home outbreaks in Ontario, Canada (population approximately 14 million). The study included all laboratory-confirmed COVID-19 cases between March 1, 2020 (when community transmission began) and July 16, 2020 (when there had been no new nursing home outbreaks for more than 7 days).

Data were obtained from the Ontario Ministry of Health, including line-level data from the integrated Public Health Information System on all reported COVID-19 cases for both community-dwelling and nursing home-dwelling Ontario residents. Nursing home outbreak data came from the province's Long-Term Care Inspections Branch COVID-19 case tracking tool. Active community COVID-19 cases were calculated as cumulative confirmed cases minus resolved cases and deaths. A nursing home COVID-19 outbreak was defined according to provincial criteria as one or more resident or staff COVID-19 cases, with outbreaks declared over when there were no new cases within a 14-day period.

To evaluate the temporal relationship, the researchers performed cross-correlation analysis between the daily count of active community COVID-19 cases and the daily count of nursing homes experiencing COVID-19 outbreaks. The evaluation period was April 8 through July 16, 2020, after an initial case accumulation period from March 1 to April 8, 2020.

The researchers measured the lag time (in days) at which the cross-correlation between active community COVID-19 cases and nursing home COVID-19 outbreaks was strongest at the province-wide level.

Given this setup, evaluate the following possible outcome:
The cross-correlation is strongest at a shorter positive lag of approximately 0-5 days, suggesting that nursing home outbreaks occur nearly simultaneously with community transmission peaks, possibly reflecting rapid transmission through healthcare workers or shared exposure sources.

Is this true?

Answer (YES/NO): NO